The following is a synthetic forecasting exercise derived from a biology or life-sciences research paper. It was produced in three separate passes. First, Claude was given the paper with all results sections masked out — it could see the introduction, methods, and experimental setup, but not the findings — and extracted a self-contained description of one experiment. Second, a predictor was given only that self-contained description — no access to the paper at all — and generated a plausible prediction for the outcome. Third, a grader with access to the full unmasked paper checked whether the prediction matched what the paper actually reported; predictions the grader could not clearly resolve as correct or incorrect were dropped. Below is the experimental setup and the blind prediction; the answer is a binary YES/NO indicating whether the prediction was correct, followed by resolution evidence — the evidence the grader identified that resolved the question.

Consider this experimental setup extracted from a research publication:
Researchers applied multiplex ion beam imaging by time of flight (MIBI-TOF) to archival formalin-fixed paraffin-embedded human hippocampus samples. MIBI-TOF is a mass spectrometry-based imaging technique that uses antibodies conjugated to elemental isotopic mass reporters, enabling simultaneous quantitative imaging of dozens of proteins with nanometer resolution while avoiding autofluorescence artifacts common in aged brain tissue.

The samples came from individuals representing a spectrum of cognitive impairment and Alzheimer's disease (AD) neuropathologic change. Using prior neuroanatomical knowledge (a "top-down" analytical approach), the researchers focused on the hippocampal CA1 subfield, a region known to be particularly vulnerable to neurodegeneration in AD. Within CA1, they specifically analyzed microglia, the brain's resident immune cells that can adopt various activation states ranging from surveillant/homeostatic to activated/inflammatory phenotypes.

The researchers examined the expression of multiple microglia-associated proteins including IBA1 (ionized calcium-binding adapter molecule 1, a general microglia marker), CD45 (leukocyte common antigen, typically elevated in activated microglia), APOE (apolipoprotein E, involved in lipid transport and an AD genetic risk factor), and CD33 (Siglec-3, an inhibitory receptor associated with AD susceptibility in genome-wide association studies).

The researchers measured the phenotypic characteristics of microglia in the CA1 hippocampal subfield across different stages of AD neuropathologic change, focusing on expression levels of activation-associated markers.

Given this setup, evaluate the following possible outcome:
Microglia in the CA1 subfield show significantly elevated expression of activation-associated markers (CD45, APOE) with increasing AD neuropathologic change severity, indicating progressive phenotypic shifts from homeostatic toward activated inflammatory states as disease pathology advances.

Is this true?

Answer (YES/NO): YES